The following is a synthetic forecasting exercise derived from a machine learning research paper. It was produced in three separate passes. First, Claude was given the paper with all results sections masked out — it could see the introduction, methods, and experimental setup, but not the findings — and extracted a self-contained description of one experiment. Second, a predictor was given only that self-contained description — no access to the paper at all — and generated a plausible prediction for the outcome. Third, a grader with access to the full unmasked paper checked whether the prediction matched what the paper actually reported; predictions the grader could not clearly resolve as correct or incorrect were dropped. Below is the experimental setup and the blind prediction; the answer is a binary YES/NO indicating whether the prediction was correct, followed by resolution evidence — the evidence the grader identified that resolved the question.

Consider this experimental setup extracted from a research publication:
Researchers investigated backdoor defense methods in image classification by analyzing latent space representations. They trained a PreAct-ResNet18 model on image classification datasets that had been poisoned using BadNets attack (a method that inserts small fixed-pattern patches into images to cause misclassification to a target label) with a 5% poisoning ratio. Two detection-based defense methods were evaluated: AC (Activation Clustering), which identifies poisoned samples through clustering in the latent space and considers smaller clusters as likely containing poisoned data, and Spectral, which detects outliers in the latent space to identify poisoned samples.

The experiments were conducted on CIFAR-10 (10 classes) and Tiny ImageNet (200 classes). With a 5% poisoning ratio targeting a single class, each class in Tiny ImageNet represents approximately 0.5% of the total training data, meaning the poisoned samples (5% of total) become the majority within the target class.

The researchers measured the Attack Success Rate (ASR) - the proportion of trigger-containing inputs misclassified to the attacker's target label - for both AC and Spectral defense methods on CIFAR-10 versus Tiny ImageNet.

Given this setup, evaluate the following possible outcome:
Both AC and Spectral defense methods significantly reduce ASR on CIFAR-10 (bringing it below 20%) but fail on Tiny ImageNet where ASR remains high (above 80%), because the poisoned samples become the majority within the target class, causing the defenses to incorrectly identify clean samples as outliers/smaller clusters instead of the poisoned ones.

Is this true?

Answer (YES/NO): NO